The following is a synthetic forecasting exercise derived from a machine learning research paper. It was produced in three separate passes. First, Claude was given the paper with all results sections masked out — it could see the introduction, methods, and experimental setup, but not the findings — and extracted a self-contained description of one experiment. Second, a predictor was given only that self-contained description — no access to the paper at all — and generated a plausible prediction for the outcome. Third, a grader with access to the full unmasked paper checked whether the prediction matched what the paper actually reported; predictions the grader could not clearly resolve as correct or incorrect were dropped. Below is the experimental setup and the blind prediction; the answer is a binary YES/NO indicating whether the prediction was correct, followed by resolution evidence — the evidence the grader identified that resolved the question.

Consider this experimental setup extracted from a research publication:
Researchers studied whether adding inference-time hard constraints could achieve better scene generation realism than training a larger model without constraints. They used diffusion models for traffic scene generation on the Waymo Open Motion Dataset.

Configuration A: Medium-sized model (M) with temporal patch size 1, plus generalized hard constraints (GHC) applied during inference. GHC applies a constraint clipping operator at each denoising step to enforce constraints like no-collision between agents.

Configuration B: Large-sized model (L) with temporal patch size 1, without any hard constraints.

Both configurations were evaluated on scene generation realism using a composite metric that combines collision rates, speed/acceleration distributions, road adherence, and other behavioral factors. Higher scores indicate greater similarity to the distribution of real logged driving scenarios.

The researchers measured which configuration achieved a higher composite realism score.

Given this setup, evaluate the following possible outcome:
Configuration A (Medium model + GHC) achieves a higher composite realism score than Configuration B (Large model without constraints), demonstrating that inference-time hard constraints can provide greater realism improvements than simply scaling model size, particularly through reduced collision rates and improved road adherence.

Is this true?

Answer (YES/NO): NO